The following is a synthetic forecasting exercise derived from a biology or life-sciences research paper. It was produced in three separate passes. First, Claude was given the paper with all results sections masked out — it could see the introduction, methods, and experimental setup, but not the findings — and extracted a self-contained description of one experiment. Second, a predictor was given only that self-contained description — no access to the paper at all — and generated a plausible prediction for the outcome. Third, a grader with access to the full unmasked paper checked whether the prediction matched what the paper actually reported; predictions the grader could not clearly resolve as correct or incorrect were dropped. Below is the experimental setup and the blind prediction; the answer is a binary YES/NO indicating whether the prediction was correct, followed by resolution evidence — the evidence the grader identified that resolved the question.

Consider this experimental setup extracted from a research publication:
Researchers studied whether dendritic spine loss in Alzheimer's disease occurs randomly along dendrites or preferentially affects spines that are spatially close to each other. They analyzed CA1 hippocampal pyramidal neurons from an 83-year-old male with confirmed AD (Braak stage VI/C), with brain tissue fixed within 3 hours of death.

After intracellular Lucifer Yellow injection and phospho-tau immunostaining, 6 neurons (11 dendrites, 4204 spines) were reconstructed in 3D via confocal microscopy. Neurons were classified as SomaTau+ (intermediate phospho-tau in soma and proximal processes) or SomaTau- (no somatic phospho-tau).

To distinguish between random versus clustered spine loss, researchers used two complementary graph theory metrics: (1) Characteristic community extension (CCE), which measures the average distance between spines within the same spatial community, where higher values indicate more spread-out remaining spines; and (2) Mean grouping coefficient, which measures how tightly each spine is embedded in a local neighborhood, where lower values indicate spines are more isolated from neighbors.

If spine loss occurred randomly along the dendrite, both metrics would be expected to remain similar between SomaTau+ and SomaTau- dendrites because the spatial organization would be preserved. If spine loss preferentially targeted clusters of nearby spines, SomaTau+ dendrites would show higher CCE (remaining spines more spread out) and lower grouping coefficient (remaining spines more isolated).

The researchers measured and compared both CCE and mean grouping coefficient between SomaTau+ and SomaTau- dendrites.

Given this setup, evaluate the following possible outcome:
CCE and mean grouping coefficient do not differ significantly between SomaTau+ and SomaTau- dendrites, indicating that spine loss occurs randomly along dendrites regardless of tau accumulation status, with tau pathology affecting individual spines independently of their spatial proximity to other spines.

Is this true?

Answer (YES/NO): NO